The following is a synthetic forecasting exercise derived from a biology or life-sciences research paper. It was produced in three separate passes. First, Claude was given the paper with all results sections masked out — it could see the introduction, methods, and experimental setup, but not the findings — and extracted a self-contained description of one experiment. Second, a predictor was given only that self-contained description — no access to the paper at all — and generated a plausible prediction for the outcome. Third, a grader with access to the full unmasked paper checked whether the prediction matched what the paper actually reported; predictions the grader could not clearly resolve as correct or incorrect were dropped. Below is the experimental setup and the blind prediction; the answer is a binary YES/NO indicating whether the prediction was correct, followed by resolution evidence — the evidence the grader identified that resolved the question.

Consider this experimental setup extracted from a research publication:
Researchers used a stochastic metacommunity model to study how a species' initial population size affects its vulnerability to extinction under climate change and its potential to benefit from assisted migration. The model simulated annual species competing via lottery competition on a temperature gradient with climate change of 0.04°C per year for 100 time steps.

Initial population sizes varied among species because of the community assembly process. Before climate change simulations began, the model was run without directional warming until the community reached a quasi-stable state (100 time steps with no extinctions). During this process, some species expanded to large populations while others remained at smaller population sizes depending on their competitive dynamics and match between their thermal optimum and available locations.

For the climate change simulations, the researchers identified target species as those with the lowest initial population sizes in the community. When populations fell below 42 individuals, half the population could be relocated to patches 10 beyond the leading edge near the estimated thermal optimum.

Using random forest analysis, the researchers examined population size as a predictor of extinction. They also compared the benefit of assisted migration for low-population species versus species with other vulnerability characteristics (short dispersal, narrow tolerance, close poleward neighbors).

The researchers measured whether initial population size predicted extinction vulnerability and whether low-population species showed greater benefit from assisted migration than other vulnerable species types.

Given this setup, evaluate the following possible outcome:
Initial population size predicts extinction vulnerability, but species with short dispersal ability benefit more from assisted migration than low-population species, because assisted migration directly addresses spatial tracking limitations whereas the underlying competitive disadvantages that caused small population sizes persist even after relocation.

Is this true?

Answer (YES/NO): YES